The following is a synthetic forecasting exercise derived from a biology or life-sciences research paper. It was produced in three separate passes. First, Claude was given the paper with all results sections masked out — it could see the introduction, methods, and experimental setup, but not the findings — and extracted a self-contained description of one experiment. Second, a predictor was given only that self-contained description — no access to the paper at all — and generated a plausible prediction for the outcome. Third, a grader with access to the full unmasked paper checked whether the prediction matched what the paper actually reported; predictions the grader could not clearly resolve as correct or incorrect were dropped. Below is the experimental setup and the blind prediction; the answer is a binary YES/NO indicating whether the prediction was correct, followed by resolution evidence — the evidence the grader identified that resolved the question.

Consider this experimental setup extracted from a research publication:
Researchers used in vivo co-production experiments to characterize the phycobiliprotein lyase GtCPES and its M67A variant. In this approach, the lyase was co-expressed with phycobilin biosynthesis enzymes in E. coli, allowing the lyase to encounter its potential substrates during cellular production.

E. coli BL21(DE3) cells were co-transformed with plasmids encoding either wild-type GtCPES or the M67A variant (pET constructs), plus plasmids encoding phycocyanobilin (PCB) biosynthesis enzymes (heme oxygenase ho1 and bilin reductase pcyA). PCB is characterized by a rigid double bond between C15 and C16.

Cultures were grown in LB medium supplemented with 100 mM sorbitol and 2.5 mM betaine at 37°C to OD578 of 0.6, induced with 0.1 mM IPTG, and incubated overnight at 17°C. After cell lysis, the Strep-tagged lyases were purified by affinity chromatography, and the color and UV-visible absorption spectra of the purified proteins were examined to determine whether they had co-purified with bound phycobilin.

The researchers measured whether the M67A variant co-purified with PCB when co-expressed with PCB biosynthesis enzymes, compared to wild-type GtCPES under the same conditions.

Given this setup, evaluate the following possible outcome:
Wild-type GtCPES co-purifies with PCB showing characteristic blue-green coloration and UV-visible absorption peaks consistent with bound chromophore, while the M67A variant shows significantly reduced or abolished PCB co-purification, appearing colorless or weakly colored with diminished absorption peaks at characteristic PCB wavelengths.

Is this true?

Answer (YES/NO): NO